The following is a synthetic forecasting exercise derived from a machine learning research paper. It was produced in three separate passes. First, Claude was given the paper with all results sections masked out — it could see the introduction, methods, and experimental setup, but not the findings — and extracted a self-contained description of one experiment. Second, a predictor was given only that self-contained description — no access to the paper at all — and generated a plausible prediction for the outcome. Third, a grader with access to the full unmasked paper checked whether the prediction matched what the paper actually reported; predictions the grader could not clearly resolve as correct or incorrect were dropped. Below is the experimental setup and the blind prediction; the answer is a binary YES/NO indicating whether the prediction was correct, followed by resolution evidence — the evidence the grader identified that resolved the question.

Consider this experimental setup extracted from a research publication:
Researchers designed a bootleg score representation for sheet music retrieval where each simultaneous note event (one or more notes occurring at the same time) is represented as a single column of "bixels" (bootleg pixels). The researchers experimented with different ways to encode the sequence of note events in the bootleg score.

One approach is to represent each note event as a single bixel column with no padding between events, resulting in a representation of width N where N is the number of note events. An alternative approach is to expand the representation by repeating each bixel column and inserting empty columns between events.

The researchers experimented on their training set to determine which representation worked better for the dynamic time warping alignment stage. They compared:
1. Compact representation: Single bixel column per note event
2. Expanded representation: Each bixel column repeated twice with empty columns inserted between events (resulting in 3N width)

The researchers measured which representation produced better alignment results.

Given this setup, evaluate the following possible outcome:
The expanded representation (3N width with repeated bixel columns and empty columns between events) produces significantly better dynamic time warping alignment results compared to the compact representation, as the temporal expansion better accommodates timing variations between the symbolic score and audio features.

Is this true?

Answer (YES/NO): NO